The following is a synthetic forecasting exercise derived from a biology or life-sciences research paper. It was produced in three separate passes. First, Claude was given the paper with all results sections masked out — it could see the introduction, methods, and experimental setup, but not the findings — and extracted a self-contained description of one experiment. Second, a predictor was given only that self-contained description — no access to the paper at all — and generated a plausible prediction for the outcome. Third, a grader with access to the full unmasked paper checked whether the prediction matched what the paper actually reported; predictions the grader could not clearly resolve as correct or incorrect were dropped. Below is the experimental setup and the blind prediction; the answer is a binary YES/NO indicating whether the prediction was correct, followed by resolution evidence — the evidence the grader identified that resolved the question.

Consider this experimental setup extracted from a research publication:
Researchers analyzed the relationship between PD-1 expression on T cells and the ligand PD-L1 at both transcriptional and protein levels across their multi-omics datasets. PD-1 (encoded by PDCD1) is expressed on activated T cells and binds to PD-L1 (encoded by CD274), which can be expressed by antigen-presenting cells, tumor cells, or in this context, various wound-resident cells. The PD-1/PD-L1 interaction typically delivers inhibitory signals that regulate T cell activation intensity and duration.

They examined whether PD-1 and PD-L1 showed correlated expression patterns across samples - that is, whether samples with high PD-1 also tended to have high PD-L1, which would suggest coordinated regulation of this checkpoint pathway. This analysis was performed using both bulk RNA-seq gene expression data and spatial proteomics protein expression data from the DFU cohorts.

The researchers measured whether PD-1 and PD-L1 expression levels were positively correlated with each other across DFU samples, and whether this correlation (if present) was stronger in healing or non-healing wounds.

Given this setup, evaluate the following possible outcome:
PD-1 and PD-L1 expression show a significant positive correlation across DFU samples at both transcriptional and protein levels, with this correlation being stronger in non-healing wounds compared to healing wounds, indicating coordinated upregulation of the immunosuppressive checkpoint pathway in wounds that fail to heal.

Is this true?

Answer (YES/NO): NO